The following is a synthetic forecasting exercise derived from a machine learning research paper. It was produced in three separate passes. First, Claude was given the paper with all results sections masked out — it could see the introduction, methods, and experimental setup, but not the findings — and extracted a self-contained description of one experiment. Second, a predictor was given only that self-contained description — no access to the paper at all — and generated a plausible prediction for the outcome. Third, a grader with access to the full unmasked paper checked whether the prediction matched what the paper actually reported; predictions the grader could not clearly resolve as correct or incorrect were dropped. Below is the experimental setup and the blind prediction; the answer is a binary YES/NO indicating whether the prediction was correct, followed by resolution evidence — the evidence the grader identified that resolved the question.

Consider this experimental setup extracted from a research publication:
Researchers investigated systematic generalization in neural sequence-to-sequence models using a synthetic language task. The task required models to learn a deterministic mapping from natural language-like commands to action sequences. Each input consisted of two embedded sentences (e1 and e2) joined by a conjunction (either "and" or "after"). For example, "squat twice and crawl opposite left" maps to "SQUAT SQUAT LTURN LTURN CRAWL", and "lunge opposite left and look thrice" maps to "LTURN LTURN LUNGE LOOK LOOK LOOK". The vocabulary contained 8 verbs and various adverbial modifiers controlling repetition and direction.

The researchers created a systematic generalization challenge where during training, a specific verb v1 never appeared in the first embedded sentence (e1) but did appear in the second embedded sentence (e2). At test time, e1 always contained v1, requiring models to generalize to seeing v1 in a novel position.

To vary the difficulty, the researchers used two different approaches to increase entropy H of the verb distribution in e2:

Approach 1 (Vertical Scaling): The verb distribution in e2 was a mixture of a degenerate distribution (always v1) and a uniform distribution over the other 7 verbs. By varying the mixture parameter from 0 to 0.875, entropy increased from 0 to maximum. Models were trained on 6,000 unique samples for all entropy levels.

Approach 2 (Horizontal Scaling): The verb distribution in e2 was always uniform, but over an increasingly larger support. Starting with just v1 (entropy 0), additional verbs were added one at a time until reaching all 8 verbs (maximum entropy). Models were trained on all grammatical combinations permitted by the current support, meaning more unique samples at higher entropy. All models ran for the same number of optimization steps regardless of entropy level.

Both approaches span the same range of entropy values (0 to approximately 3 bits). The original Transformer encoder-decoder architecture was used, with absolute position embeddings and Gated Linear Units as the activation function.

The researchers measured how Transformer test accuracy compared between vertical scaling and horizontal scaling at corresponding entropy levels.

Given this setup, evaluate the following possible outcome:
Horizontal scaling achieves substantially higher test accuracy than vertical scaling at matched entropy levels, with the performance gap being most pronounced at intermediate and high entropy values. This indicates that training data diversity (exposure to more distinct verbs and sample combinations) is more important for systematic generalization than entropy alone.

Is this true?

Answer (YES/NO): NO